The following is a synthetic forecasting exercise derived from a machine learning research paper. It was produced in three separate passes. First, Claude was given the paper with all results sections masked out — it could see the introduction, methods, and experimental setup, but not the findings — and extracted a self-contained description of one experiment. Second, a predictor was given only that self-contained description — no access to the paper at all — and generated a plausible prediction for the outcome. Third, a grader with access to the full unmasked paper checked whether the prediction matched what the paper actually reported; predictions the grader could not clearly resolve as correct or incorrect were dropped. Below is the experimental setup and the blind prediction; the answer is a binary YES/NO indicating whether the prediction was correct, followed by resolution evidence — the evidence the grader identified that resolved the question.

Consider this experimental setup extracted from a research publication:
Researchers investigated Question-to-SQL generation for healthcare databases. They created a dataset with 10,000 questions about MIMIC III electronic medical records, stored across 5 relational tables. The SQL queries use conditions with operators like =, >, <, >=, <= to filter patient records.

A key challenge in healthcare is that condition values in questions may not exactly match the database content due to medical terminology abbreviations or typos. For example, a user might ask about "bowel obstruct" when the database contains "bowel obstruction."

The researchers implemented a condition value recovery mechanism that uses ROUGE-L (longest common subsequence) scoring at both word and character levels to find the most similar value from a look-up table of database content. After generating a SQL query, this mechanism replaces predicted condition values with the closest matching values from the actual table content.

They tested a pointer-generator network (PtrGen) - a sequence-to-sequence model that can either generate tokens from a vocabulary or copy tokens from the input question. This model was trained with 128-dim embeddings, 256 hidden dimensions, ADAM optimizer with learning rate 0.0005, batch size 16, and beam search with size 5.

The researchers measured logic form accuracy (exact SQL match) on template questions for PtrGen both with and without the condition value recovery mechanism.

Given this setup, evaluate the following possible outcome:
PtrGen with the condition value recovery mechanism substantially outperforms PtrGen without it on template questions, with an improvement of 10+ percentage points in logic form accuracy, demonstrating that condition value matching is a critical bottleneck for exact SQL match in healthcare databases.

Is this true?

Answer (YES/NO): NO